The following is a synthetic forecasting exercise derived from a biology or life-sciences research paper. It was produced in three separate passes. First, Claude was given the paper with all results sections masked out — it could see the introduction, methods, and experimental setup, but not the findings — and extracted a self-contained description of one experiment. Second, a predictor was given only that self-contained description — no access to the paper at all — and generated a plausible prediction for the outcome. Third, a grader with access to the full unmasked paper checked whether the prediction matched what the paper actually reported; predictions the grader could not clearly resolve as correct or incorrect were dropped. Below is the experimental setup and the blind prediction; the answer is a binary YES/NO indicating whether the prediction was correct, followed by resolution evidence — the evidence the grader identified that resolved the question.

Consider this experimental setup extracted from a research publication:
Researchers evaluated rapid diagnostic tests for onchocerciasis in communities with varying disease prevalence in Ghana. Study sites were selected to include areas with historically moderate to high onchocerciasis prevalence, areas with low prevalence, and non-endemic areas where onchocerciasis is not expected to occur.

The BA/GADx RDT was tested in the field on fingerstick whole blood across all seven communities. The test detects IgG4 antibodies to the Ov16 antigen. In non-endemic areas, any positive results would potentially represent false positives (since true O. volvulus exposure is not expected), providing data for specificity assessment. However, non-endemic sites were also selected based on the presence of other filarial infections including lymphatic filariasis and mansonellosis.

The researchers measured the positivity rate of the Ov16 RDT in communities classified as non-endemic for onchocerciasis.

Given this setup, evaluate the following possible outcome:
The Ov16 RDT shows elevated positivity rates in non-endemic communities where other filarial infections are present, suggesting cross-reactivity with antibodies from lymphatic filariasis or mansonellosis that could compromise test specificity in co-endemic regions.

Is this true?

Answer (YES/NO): NO